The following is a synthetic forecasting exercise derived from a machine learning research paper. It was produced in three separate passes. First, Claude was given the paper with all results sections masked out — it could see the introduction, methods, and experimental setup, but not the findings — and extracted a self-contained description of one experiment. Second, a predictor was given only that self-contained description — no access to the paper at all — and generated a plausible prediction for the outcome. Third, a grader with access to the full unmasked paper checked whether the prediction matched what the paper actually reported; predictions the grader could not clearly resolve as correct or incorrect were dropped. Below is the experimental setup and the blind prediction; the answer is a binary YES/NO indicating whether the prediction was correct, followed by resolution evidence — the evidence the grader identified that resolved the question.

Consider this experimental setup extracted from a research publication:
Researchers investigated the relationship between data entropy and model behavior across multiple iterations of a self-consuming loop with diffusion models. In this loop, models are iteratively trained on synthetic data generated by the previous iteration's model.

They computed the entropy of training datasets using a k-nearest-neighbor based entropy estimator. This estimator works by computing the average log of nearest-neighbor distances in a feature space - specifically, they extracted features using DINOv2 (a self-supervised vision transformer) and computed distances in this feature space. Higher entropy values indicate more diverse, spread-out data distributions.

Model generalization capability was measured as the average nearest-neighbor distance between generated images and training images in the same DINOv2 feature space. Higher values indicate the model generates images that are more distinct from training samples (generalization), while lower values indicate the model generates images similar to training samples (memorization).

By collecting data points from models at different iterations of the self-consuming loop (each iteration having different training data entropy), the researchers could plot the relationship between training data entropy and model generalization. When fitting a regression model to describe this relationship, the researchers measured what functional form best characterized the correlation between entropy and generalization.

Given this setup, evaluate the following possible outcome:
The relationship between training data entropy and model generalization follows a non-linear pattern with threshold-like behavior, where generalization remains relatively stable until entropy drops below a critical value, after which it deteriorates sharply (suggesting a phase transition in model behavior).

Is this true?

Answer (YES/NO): NO